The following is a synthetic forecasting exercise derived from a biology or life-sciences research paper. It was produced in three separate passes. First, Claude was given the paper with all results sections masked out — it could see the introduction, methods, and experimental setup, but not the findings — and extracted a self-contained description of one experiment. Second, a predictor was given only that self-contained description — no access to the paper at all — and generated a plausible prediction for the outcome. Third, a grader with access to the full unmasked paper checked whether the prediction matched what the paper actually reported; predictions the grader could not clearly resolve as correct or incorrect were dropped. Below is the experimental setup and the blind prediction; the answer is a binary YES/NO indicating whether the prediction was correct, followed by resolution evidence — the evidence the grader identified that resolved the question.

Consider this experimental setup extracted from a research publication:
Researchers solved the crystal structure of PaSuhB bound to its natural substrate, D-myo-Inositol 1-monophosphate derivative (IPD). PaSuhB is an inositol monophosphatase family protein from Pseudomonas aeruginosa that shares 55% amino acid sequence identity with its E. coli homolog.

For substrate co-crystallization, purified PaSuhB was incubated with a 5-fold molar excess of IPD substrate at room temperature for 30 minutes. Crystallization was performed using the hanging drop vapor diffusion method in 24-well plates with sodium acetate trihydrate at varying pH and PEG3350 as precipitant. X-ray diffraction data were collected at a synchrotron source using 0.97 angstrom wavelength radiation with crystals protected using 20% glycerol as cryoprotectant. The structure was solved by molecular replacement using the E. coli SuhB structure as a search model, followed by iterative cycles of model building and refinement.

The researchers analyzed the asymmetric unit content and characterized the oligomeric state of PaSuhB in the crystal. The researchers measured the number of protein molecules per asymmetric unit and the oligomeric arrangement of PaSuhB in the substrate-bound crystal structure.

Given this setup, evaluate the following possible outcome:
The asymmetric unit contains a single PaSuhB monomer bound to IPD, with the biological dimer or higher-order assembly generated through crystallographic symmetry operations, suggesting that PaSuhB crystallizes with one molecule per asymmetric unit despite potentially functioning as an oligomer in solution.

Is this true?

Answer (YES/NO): NO